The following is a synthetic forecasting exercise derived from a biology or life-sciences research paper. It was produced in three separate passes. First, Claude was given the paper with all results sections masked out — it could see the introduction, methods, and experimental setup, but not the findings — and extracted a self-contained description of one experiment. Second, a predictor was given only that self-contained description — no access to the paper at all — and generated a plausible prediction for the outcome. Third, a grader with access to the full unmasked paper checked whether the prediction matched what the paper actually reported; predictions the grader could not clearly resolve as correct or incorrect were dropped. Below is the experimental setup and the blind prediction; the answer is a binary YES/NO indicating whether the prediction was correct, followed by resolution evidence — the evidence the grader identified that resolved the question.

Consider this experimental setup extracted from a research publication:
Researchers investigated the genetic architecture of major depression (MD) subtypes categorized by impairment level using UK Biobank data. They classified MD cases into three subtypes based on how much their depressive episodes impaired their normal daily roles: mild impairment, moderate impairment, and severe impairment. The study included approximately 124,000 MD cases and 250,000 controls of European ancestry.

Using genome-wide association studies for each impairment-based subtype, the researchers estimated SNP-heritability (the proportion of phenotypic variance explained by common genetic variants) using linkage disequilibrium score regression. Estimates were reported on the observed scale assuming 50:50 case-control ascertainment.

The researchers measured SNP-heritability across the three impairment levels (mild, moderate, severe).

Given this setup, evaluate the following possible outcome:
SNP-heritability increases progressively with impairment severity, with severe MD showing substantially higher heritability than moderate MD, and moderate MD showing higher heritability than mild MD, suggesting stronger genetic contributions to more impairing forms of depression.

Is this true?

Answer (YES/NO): YES